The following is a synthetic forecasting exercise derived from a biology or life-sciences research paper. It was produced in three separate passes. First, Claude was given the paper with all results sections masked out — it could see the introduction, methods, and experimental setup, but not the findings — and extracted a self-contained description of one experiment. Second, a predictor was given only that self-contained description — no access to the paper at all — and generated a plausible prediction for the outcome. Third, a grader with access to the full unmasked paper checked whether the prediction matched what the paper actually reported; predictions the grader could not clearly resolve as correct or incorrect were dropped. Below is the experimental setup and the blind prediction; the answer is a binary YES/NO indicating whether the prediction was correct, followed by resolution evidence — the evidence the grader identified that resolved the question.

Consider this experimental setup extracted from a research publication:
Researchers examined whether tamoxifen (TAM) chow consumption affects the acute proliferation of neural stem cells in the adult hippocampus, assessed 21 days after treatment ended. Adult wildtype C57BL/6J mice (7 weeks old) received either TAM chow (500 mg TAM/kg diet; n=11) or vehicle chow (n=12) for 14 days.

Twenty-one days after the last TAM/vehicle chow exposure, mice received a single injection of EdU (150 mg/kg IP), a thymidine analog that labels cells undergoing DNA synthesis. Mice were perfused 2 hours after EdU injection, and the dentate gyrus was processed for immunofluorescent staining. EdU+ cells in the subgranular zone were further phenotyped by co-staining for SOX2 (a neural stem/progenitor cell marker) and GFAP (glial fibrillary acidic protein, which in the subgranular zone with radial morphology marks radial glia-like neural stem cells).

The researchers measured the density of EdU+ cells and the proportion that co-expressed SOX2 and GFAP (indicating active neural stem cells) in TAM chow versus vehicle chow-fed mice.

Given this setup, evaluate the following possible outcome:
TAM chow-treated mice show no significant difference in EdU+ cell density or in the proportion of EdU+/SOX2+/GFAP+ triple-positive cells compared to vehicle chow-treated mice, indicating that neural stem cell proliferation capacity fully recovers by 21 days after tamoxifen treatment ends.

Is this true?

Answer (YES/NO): YES